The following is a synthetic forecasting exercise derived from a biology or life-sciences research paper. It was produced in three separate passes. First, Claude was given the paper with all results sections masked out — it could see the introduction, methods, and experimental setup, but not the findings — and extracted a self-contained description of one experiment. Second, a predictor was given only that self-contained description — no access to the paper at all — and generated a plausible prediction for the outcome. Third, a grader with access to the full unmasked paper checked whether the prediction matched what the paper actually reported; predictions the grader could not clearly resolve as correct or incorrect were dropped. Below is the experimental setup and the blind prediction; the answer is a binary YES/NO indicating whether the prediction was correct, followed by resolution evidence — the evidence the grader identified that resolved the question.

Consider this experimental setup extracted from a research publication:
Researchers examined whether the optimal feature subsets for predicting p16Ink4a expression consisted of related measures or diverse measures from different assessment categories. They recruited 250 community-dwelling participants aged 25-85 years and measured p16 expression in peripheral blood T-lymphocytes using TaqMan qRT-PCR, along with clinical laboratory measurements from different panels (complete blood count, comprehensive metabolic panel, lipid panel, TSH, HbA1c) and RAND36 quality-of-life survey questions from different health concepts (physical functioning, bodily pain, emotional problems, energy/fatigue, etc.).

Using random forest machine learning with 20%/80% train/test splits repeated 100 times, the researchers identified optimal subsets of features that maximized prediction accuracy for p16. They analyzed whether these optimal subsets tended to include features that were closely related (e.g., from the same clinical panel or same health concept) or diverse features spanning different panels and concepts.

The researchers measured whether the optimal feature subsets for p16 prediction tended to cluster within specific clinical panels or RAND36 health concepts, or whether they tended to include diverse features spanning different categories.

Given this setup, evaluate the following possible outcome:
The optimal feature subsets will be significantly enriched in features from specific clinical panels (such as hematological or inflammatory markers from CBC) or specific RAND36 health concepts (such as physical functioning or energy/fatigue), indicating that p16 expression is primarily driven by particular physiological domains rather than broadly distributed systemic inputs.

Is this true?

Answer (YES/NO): NO